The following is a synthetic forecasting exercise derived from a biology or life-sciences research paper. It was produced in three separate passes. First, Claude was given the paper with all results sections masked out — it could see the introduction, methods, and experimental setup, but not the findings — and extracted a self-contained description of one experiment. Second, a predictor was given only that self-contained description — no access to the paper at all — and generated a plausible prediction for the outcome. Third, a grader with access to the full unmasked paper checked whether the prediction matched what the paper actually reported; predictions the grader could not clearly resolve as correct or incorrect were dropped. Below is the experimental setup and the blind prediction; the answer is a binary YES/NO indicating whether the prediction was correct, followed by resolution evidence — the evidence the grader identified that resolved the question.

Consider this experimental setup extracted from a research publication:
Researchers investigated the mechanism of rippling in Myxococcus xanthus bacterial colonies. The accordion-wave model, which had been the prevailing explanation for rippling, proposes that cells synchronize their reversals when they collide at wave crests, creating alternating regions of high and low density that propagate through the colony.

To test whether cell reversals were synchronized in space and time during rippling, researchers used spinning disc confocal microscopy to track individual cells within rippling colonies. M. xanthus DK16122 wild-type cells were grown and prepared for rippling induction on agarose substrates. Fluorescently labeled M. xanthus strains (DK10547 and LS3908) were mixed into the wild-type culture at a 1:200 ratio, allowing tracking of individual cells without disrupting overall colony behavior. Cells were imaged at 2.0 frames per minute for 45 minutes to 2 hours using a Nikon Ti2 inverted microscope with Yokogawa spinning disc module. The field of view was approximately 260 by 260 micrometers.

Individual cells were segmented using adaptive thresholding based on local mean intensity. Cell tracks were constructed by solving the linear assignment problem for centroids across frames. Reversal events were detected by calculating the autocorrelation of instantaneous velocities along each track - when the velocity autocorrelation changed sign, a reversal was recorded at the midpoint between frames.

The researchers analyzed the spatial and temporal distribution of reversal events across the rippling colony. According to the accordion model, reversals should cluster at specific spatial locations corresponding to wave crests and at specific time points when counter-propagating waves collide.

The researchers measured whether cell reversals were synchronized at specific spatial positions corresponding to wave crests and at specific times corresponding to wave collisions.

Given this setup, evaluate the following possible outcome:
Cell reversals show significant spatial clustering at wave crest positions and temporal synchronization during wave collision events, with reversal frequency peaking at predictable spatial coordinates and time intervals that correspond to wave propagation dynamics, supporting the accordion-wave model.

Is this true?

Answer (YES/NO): NO